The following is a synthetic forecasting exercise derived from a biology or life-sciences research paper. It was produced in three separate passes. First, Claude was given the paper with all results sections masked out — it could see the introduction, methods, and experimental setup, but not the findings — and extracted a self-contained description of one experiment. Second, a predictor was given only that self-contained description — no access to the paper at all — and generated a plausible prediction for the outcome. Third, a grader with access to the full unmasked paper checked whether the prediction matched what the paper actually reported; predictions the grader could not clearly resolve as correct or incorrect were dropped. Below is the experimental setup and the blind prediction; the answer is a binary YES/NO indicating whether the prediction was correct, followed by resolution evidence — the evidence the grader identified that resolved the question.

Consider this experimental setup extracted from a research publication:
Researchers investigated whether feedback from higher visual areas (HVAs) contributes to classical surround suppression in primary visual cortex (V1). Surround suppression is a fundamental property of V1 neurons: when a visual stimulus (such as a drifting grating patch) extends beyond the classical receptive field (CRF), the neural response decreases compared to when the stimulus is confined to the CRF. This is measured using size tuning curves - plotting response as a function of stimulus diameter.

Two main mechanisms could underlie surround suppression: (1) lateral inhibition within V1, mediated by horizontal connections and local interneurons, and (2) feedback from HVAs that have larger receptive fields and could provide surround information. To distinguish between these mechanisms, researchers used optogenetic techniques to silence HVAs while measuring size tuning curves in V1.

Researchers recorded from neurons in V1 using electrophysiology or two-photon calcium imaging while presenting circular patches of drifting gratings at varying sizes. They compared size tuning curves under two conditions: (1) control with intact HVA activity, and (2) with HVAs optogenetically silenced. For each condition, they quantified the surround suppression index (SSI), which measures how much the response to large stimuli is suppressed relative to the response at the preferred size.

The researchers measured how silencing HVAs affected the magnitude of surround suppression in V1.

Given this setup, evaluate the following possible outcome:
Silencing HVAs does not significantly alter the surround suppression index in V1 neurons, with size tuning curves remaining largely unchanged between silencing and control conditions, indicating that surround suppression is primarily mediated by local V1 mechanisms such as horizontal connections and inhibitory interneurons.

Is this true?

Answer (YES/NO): NO